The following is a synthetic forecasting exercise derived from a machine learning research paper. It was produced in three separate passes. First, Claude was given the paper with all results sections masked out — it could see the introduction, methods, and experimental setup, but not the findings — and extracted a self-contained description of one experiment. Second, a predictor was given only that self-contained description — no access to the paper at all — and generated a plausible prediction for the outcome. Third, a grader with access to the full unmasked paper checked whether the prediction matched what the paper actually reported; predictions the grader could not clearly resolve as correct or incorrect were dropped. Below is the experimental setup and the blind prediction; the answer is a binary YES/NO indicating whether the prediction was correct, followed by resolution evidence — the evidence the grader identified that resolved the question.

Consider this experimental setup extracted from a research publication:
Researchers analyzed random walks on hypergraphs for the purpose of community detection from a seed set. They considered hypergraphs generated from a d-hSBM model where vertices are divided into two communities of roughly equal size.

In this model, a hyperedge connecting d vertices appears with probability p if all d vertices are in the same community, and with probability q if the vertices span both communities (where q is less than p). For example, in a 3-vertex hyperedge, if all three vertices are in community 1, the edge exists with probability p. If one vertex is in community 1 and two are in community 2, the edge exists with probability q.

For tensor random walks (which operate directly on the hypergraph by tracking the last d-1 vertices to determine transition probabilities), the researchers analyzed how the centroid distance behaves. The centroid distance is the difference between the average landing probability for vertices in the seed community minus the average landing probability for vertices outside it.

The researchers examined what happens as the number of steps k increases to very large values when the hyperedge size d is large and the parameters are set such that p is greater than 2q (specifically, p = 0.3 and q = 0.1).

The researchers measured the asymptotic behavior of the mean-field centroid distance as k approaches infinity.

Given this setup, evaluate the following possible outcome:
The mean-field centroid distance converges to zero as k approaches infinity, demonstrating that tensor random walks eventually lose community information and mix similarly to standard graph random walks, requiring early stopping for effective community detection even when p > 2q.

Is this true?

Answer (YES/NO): NO